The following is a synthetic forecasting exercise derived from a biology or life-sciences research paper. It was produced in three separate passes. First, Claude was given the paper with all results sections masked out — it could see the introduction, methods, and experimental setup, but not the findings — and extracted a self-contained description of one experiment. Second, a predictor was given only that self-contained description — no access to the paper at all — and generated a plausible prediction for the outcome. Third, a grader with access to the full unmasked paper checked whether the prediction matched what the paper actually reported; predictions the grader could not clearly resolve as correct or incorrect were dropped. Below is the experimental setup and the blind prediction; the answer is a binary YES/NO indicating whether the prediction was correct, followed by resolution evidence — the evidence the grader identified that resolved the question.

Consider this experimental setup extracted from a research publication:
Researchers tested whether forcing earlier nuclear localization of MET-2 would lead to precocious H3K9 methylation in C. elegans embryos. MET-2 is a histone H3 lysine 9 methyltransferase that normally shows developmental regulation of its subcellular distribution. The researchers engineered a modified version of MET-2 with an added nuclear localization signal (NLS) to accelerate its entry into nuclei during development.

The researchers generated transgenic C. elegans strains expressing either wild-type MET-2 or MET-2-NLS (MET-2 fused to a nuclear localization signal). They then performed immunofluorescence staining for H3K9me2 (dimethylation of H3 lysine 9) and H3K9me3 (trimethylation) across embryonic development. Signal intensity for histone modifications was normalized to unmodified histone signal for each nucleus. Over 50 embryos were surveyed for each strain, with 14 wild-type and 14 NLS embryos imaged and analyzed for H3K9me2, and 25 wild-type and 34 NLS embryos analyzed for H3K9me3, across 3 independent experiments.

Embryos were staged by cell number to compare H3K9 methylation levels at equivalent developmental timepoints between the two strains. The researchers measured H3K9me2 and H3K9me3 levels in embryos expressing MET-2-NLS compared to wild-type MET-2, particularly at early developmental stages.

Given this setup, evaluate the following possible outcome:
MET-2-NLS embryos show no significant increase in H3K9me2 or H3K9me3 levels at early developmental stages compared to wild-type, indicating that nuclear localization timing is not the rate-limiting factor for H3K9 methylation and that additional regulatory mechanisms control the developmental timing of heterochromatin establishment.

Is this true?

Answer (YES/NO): NO